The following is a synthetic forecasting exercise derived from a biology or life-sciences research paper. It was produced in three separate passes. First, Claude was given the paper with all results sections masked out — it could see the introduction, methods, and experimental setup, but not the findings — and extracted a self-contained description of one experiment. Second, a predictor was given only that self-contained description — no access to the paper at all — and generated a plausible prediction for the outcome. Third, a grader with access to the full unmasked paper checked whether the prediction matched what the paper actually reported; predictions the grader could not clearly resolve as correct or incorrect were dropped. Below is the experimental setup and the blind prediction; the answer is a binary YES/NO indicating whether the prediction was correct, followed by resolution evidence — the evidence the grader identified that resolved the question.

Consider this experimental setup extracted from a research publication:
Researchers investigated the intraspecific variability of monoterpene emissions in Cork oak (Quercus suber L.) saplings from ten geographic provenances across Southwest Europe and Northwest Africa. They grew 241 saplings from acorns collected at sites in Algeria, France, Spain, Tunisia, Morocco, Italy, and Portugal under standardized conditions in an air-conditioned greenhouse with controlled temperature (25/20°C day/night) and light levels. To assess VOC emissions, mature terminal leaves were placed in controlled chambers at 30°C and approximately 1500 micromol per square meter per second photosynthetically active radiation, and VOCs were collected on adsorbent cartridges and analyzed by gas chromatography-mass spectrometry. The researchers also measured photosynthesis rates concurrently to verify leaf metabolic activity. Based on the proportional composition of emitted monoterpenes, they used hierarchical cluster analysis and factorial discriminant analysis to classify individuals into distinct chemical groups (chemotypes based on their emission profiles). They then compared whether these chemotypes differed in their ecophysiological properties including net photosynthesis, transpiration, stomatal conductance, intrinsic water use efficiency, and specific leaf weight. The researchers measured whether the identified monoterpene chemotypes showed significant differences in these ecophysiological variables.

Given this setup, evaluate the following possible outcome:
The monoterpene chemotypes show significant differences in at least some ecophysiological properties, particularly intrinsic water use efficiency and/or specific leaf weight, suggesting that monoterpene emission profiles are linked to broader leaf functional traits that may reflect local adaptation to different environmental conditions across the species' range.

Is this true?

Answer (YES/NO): NO